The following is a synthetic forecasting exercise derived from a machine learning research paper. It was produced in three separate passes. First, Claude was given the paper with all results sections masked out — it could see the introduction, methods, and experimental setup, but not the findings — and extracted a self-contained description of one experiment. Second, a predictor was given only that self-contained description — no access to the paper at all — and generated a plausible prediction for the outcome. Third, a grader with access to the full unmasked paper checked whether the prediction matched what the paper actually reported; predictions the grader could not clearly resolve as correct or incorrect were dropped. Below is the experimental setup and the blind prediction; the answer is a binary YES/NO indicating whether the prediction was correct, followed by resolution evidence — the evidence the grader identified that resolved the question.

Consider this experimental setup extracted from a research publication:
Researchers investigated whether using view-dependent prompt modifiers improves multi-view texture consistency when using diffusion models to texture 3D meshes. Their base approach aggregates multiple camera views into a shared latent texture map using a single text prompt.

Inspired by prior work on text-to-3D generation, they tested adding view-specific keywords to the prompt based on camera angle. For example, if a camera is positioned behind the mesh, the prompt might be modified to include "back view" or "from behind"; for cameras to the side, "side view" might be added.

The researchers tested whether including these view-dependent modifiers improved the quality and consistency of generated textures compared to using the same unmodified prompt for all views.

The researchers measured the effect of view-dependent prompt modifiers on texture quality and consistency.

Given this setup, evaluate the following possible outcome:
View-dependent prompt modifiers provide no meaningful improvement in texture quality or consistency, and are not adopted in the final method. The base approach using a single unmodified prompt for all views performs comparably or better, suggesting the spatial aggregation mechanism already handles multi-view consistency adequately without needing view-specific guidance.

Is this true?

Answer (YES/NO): NO